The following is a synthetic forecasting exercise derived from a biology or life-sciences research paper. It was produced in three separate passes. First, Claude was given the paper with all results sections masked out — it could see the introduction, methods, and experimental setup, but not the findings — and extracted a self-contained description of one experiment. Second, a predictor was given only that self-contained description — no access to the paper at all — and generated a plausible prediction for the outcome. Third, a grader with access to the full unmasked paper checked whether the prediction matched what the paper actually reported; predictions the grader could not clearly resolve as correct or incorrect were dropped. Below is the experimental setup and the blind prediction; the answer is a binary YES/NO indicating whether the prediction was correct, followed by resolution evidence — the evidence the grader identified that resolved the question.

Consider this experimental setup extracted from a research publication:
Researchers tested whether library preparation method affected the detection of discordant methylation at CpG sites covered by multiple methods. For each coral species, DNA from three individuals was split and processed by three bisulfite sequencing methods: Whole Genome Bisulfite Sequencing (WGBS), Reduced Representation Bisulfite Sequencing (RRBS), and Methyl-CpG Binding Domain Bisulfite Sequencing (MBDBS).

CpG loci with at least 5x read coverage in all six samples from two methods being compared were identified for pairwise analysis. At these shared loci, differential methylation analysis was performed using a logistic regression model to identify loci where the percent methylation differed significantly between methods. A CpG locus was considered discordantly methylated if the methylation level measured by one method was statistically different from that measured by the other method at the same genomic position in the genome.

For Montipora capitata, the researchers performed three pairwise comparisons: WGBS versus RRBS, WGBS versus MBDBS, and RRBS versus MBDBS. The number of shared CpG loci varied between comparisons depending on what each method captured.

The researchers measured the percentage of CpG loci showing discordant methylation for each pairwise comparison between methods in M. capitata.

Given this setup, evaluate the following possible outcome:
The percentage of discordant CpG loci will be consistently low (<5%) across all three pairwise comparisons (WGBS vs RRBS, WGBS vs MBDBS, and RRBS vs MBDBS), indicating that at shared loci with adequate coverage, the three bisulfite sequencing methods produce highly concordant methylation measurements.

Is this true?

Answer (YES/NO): NO